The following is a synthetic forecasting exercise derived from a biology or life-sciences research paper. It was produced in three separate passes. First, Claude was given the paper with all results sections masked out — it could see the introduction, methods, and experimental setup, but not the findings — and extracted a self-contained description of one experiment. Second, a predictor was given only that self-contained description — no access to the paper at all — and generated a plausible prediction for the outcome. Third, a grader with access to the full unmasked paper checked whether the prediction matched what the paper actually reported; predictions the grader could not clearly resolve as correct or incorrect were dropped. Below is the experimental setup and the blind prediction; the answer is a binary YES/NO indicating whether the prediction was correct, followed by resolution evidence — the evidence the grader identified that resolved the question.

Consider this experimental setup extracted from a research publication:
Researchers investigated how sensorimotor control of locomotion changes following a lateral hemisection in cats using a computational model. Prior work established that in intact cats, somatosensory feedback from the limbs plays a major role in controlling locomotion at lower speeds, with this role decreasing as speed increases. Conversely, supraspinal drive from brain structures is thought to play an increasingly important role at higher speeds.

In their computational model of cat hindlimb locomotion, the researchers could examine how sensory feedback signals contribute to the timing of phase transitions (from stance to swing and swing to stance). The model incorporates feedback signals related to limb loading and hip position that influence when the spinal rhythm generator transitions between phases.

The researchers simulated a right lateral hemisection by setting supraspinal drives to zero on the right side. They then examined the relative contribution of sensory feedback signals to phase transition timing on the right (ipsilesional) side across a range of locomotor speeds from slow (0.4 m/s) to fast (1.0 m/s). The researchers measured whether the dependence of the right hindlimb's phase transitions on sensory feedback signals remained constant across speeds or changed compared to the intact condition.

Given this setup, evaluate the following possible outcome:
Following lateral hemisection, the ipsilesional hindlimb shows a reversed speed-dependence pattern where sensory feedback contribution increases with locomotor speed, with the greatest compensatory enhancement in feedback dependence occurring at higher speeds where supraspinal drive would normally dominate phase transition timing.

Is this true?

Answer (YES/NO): NO